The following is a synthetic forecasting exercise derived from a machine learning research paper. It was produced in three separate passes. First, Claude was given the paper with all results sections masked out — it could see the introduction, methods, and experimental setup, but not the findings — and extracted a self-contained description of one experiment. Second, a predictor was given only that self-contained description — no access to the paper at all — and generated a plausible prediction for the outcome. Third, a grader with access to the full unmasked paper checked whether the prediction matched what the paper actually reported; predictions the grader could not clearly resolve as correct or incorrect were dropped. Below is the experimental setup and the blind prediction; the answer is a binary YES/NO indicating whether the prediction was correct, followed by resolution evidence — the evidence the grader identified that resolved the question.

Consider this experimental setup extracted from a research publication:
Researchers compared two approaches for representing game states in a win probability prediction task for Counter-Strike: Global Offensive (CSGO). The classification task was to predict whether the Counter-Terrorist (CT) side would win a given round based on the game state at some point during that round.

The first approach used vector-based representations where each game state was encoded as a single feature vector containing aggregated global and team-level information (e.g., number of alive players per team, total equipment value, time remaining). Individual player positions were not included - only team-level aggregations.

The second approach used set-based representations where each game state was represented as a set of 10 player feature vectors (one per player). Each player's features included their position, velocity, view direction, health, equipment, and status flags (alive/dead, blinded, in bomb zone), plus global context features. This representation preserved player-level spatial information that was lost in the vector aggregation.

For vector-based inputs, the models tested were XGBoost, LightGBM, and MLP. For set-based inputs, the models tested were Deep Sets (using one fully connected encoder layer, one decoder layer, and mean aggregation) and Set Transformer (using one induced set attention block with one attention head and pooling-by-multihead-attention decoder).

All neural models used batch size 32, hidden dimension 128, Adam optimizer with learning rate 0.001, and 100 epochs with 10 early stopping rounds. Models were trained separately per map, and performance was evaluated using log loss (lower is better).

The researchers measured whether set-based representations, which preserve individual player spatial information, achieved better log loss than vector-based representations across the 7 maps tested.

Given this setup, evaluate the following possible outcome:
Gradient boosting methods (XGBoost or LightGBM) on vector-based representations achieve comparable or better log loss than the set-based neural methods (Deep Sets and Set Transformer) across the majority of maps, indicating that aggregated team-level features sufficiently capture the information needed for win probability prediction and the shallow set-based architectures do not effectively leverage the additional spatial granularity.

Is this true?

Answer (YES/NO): YES